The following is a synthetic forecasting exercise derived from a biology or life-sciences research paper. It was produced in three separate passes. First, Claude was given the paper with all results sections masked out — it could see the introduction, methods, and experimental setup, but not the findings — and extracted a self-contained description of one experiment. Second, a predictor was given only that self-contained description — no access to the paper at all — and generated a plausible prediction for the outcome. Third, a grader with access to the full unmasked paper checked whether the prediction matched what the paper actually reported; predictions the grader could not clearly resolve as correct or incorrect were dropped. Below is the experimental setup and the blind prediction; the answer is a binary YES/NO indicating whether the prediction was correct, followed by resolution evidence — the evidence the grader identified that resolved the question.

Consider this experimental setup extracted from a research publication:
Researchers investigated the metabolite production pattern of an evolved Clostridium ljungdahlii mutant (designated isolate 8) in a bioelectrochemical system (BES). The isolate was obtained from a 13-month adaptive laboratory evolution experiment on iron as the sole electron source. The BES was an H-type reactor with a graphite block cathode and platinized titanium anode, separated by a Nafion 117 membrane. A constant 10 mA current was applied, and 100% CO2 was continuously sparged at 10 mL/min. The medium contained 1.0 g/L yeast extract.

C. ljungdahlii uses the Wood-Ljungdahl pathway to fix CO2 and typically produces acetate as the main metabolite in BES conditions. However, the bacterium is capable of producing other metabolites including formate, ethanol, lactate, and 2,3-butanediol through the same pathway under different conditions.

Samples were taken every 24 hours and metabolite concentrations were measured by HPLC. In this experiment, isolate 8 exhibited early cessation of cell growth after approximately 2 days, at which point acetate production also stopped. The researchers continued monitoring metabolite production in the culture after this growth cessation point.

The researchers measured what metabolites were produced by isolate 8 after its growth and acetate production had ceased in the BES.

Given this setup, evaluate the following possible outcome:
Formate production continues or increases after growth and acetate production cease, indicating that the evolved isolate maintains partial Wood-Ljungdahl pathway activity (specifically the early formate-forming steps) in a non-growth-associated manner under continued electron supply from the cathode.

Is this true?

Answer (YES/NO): YES